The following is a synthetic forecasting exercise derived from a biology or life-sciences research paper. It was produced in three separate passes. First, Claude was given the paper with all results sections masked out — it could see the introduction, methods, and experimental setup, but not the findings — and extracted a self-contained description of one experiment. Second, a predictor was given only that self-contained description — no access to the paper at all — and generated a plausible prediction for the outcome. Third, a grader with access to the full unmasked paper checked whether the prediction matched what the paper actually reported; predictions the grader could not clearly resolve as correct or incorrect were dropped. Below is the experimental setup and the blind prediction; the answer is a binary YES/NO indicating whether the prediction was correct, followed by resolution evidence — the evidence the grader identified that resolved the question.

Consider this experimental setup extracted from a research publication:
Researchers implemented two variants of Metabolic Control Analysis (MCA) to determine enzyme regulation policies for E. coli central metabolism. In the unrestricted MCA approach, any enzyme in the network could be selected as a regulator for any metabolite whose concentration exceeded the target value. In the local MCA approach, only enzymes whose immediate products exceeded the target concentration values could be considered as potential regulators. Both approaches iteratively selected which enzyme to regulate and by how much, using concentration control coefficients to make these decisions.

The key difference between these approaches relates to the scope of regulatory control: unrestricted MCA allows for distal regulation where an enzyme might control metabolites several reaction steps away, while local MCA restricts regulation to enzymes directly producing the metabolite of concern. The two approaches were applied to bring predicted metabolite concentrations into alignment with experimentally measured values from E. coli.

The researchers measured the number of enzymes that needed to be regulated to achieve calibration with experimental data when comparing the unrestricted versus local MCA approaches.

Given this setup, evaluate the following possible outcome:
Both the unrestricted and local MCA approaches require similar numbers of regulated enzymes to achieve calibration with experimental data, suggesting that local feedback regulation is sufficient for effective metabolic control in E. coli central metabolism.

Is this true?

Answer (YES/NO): NO